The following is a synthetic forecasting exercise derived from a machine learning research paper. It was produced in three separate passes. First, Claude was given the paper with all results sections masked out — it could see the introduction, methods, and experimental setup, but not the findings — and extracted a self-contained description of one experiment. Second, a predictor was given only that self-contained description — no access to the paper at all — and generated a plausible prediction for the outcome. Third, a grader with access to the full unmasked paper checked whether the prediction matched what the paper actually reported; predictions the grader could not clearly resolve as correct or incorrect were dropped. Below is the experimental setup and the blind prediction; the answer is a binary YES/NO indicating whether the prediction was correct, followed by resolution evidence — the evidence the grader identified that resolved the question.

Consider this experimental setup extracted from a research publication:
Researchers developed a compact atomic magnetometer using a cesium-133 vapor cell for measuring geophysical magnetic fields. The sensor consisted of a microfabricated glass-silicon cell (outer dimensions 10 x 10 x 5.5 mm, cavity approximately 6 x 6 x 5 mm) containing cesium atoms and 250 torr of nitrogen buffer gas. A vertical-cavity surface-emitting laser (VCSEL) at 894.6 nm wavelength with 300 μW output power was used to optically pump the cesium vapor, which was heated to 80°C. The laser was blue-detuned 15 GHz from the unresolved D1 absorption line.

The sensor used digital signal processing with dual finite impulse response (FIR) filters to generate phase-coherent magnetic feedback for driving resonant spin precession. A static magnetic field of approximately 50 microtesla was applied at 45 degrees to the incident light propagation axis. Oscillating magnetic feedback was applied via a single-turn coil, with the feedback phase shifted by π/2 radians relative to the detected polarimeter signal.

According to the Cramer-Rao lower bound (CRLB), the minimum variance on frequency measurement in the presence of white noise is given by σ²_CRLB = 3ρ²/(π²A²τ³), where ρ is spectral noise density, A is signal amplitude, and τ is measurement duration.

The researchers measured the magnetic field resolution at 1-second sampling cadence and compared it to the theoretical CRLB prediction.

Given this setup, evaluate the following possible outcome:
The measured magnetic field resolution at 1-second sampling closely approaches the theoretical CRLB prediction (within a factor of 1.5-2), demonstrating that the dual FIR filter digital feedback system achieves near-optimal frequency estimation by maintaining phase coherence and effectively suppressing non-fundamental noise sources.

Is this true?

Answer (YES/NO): NO